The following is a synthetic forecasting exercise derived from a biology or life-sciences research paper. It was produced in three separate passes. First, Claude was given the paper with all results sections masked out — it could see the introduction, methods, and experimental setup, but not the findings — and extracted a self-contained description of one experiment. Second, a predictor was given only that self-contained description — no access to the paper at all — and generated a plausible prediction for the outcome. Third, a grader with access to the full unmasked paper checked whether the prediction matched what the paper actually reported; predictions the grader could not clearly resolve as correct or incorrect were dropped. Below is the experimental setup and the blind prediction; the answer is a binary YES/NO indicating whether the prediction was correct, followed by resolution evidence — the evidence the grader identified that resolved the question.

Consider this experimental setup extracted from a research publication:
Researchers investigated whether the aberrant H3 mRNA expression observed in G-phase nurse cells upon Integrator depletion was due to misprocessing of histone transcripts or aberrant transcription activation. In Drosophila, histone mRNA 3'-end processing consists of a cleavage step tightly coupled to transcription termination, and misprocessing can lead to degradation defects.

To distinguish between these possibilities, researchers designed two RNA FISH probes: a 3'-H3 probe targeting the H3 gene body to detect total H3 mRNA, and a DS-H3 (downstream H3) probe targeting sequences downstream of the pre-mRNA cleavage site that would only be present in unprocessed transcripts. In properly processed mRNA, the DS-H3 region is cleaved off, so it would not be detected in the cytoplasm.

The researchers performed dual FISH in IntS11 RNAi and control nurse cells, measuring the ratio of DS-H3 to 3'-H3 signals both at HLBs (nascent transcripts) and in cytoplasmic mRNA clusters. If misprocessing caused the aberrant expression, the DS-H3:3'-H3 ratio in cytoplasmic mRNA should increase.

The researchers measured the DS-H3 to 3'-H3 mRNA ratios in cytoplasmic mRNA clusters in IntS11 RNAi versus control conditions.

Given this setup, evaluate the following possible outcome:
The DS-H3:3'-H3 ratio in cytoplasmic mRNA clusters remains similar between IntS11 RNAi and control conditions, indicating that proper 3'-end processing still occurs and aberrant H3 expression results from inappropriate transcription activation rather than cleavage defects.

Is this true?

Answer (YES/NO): YES